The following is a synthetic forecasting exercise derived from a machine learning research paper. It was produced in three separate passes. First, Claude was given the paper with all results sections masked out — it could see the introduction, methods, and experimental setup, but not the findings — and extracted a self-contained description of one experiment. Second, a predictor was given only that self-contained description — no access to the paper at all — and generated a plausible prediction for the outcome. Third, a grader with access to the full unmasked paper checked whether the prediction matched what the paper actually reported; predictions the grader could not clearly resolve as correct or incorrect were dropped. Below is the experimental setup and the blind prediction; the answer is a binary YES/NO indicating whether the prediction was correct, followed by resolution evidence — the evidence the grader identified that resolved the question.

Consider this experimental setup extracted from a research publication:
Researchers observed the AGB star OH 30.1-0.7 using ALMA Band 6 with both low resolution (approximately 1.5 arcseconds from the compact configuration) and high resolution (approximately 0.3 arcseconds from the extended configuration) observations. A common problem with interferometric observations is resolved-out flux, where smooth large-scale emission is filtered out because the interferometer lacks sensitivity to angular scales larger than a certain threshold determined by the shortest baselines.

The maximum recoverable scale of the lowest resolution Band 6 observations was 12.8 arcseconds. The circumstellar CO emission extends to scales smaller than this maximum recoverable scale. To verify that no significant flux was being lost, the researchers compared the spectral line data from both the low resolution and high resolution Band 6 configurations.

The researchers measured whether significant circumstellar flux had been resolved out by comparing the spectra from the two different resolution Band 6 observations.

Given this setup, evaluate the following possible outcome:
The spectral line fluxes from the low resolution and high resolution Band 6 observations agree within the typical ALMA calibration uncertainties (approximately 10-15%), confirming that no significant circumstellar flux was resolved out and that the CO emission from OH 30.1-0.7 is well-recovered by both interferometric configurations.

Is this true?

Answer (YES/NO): YES